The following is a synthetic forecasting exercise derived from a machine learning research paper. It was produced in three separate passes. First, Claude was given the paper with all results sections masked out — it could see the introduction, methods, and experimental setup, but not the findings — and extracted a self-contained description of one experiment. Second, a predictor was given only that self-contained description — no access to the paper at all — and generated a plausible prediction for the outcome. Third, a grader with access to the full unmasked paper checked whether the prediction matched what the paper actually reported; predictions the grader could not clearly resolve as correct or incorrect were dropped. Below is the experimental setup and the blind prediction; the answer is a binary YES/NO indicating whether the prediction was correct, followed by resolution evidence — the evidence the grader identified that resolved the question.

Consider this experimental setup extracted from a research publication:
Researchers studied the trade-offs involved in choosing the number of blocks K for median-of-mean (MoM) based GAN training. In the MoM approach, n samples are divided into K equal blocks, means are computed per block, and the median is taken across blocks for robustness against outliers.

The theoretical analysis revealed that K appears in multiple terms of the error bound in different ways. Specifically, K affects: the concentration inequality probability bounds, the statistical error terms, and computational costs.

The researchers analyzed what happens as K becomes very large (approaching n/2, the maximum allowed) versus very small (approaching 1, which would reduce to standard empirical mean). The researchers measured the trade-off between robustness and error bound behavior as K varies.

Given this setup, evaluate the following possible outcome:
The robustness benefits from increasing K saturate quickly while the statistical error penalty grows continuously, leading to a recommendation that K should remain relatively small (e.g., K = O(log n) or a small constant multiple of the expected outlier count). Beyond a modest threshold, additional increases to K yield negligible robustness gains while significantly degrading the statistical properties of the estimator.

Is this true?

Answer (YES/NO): NO